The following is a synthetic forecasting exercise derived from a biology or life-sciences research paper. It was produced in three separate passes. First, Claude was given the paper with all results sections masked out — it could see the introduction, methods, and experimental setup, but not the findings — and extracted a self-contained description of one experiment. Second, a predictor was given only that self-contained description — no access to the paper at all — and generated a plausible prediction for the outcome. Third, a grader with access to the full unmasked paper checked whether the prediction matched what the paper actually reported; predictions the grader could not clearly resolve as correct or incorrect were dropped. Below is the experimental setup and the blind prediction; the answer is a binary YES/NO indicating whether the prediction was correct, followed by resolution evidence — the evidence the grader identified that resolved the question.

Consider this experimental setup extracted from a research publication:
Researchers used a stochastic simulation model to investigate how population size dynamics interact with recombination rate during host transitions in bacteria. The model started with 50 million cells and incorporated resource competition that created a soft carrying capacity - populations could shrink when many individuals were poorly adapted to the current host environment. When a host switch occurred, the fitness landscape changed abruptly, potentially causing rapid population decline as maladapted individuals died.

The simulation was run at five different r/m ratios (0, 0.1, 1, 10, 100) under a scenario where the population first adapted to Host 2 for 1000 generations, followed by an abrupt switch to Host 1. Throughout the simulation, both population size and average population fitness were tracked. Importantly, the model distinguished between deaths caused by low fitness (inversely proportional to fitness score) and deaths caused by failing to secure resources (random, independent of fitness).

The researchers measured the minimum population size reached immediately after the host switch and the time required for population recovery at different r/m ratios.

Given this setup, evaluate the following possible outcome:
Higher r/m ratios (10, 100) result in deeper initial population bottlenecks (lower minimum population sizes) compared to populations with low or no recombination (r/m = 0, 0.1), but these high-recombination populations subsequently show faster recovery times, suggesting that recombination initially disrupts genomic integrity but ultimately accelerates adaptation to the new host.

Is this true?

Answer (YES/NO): NO